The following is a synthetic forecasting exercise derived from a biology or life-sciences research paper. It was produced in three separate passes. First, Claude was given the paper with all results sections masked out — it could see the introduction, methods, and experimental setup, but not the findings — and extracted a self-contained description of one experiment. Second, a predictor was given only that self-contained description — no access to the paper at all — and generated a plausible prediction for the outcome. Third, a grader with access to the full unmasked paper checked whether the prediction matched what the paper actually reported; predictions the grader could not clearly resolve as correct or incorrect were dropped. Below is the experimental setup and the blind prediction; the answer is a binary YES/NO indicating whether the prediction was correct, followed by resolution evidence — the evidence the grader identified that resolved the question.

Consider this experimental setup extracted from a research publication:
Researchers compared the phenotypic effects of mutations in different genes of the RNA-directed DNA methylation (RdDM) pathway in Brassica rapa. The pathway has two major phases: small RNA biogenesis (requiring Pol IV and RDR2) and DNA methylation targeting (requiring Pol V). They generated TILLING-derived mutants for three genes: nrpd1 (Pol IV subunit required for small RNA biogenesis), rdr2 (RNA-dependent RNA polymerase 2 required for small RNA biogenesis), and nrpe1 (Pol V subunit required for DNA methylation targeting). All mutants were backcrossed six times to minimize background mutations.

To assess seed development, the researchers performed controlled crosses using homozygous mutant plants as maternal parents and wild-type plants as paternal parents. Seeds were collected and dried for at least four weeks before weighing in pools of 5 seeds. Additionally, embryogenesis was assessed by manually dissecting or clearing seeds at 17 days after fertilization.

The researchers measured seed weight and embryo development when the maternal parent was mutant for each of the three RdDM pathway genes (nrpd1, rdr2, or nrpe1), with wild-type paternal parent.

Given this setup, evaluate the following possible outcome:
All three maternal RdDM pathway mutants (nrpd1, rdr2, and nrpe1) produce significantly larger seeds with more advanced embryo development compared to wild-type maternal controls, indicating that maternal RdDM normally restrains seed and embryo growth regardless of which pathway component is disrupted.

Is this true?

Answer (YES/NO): NO